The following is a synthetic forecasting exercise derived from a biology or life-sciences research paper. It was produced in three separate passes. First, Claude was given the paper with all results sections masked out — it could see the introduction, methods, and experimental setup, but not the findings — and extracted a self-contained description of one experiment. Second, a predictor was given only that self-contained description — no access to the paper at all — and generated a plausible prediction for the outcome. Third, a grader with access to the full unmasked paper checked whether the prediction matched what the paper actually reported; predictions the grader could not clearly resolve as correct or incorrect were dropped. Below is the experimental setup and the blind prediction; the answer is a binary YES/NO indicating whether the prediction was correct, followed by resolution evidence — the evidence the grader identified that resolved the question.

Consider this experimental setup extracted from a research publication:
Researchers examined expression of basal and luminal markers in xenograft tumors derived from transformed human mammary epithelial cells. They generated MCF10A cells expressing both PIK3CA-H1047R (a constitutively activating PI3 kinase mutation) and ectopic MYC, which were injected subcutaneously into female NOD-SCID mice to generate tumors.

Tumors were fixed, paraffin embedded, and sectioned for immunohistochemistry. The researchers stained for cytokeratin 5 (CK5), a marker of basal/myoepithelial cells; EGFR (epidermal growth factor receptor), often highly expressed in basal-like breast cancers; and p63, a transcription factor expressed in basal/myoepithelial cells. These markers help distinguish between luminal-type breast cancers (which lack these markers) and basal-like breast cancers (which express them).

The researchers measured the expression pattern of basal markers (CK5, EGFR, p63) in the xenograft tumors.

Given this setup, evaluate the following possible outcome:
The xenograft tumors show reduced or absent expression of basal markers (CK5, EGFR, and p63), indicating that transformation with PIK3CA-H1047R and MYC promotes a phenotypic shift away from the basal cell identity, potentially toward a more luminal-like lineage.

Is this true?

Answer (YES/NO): NO